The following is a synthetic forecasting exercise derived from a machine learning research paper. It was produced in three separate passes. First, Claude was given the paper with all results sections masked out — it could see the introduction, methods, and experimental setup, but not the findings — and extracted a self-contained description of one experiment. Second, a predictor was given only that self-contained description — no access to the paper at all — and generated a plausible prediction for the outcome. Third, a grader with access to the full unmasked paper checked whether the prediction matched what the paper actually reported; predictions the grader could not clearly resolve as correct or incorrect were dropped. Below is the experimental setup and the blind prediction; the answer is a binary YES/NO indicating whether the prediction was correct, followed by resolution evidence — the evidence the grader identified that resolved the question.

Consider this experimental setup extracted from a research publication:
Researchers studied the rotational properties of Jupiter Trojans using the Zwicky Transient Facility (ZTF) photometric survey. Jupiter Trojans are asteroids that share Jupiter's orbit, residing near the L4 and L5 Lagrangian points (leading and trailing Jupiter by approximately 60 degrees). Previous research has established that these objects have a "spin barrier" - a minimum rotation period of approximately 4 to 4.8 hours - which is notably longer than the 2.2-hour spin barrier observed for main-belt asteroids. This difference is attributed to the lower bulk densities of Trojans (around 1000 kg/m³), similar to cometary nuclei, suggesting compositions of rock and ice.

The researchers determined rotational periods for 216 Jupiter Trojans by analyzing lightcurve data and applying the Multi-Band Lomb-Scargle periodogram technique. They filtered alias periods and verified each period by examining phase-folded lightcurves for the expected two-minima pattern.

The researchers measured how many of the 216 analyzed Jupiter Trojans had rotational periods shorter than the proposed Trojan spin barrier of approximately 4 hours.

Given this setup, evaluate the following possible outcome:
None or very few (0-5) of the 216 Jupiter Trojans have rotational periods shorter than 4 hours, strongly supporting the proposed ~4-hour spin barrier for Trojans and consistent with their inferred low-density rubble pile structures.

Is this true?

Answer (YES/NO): YES